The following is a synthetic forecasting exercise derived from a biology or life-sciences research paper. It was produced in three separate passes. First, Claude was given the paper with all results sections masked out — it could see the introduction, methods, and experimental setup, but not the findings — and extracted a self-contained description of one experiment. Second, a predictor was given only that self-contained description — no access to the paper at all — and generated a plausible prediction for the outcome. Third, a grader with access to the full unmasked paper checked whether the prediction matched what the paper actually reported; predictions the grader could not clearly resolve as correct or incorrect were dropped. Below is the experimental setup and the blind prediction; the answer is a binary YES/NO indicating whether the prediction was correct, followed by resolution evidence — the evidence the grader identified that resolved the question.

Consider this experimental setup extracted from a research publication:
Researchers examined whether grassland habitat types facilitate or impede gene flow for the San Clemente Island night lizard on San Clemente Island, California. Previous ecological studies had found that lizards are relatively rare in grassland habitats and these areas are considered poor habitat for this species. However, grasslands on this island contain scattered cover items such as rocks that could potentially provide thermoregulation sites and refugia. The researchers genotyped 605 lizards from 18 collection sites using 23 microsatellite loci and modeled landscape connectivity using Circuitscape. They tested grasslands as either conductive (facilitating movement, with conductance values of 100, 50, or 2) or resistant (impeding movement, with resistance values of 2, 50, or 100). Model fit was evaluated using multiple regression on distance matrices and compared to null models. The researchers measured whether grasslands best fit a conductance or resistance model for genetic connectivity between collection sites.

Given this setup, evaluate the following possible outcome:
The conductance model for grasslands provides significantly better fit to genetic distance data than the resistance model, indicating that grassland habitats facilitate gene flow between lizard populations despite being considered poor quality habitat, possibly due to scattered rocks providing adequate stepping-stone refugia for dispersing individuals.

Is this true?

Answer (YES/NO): YES